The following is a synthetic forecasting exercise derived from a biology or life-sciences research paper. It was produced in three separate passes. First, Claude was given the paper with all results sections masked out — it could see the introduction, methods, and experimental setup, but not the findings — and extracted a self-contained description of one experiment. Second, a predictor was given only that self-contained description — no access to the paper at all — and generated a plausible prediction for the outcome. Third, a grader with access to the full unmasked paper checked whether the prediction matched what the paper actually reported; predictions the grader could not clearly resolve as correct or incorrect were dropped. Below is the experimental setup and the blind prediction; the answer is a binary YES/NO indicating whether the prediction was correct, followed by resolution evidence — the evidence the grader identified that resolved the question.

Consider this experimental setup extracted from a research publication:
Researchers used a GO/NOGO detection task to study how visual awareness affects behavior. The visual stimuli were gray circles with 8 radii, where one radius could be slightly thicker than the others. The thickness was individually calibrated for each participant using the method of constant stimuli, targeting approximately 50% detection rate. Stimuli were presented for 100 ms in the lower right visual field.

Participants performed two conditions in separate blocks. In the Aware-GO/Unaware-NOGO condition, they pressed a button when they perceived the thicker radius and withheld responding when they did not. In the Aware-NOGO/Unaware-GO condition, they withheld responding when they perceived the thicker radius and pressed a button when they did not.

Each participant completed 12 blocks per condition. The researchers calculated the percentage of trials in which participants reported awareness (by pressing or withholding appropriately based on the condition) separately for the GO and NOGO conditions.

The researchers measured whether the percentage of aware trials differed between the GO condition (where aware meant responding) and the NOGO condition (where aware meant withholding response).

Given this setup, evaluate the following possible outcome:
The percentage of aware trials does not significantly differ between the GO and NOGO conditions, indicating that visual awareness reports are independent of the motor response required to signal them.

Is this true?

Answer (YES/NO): YES